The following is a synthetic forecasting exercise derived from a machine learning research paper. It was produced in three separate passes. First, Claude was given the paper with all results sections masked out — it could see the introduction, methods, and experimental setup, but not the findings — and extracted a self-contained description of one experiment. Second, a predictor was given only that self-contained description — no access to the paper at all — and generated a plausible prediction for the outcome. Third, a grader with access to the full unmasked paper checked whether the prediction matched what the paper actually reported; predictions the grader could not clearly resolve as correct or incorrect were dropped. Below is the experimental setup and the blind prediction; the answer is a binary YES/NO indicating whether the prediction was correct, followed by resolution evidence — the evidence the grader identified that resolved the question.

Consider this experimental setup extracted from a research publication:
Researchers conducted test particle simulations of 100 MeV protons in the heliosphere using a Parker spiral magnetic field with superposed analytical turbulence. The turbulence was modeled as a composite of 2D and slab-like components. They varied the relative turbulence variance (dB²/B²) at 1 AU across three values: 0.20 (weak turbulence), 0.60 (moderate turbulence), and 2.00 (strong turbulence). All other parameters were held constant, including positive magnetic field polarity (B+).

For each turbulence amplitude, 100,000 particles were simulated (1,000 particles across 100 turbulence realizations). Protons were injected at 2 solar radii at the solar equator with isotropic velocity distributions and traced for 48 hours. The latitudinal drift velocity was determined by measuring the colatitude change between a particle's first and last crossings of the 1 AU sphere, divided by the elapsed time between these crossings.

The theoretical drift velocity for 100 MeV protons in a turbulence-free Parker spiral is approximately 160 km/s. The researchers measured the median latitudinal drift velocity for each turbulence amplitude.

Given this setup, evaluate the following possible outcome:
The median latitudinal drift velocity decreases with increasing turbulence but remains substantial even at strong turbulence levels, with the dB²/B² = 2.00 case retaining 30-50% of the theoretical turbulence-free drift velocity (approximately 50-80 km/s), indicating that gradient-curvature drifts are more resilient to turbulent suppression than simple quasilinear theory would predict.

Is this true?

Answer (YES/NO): NO